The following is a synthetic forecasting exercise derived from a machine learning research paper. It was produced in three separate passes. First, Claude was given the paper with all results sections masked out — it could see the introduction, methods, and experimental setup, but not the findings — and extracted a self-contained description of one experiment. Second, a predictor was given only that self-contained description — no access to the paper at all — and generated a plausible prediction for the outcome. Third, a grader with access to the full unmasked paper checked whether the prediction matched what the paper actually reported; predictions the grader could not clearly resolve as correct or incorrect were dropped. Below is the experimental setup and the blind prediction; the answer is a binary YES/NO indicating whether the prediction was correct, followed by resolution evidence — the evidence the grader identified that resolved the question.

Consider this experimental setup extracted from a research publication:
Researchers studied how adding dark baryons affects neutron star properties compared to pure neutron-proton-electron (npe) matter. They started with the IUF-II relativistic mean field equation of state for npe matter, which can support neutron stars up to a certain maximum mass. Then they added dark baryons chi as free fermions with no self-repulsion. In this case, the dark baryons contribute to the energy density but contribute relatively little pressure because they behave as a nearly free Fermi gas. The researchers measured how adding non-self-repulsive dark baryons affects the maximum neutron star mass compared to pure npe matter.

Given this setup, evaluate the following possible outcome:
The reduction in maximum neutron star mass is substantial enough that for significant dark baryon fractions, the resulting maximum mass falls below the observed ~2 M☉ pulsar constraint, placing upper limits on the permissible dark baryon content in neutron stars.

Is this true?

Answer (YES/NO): YES